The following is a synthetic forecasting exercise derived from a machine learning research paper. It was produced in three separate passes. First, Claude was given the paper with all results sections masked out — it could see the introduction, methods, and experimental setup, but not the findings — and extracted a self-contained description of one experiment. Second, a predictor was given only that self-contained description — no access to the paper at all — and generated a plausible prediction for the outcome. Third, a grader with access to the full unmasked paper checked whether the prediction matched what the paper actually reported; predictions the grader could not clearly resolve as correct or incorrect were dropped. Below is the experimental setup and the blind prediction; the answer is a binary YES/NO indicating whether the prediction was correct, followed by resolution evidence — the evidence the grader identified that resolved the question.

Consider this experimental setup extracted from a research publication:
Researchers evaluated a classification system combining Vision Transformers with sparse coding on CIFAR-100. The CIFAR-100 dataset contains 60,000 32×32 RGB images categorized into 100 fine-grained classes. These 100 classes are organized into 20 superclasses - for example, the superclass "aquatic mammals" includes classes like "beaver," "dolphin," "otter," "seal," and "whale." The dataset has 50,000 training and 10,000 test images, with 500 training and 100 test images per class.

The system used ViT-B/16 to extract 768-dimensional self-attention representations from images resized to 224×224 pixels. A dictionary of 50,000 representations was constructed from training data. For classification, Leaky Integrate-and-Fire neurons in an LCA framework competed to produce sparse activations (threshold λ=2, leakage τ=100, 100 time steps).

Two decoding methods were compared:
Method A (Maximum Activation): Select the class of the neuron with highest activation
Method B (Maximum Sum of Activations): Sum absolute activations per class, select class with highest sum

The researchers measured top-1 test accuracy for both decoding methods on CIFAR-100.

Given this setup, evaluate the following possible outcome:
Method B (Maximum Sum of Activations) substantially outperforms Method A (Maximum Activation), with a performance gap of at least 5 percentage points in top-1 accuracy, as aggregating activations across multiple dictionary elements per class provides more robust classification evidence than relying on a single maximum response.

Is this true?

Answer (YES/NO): NO